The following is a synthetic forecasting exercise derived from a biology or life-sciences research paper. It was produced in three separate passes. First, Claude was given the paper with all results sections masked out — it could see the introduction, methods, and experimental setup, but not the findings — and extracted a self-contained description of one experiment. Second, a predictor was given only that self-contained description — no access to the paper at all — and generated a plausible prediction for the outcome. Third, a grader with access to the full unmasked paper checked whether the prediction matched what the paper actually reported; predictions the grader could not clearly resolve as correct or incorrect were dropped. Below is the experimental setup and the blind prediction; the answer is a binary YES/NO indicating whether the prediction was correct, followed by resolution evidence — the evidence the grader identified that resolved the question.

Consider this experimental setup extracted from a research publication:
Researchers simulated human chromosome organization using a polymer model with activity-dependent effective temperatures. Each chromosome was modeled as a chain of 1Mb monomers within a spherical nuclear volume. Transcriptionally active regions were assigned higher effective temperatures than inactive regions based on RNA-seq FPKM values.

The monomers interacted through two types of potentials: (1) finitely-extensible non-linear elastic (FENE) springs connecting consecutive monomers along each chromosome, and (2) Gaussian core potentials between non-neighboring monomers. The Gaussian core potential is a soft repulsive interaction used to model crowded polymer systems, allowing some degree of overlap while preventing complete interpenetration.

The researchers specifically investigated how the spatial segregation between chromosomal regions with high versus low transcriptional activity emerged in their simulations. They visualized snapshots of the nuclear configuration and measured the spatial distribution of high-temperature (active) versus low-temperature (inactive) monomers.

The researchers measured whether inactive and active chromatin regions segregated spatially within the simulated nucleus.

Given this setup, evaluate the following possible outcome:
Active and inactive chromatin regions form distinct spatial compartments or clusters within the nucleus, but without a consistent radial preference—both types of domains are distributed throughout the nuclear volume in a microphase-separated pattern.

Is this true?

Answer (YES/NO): NO